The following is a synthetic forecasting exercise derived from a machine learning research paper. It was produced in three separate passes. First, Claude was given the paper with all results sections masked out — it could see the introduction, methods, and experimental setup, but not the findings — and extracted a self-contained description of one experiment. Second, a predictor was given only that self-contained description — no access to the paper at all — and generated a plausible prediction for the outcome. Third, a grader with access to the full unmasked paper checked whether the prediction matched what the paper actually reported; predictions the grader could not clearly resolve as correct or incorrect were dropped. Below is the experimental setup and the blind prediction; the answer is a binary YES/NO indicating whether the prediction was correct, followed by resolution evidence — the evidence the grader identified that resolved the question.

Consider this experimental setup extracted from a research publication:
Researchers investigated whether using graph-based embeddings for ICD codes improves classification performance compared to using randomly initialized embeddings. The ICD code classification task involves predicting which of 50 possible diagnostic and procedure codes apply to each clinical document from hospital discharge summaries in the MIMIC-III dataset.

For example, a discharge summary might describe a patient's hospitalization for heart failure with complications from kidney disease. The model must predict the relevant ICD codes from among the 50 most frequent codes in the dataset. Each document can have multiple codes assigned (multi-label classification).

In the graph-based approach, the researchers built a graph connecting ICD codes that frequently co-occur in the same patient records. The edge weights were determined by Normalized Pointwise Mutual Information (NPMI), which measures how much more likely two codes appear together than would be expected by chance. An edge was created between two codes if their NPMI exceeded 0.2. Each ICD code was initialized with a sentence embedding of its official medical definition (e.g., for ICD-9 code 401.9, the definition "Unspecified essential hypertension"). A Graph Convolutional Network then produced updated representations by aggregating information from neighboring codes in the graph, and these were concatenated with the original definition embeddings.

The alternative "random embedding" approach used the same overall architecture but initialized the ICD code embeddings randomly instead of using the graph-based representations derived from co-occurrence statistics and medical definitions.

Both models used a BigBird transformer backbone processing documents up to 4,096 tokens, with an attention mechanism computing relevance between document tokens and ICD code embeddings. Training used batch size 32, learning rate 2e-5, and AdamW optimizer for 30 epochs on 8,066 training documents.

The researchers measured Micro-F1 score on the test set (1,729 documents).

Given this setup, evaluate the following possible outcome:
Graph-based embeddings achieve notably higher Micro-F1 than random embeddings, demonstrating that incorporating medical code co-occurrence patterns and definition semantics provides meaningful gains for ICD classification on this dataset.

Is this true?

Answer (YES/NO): YES